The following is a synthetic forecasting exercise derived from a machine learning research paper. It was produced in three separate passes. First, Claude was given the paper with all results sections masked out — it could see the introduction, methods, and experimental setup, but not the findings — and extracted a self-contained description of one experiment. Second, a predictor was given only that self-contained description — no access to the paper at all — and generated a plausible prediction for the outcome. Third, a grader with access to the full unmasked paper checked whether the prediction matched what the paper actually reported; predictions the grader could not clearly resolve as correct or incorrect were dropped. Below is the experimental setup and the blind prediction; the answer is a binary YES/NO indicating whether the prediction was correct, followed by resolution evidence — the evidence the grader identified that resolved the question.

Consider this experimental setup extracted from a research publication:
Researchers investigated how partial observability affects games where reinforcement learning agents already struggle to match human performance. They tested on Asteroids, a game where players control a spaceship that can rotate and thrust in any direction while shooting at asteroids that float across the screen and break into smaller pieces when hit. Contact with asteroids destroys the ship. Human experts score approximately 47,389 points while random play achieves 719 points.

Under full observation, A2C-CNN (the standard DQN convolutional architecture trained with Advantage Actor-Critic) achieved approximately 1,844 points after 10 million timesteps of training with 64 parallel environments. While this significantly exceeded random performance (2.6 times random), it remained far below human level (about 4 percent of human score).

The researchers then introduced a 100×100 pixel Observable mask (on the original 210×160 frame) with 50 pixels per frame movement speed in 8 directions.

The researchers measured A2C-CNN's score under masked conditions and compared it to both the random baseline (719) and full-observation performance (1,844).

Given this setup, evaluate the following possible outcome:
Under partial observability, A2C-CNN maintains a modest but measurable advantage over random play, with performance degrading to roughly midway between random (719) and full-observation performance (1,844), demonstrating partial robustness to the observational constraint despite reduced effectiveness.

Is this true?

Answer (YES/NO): YES